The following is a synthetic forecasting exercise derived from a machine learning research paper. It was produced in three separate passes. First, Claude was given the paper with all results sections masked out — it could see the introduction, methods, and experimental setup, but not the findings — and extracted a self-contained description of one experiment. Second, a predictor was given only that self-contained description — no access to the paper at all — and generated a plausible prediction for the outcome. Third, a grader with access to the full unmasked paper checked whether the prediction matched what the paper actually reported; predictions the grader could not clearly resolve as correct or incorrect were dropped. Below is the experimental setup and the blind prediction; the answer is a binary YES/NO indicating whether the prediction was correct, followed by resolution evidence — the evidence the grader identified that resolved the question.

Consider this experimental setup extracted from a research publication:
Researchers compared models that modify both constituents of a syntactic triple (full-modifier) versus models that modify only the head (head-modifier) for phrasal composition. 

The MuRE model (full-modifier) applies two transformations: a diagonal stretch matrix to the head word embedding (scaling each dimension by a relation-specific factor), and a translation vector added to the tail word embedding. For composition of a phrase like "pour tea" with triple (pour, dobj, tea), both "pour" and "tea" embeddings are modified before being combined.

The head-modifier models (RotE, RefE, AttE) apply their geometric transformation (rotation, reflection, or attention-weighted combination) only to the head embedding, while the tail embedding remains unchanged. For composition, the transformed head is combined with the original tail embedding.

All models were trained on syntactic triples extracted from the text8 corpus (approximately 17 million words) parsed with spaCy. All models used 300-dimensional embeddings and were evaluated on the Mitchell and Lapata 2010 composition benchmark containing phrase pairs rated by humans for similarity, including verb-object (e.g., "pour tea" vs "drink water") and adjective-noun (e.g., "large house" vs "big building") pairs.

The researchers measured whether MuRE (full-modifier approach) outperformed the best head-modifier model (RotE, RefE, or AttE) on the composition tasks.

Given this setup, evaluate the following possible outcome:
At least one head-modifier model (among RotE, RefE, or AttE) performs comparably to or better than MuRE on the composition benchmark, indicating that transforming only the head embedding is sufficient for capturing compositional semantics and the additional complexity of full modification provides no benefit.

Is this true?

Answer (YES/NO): YES